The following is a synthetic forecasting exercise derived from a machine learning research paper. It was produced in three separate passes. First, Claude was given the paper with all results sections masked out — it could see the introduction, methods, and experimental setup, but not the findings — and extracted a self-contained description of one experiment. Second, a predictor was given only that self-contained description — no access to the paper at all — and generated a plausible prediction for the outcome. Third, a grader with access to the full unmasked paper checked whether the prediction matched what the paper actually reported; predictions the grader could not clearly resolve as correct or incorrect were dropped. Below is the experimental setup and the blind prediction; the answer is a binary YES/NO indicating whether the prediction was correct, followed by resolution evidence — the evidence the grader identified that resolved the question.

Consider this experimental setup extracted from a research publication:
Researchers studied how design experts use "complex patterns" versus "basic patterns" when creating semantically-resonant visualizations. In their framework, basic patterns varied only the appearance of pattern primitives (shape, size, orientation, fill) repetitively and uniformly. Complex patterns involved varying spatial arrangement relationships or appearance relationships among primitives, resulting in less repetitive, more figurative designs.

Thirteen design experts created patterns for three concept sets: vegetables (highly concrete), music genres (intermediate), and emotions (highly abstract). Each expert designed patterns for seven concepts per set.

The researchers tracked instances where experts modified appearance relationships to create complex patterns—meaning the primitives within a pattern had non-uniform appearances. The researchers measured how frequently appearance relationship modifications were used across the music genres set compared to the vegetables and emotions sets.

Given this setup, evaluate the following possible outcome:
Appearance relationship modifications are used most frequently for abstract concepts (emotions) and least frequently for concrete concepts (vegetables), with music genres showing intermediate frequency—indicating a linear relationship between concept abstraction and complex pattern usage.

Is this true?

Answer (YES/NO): NO